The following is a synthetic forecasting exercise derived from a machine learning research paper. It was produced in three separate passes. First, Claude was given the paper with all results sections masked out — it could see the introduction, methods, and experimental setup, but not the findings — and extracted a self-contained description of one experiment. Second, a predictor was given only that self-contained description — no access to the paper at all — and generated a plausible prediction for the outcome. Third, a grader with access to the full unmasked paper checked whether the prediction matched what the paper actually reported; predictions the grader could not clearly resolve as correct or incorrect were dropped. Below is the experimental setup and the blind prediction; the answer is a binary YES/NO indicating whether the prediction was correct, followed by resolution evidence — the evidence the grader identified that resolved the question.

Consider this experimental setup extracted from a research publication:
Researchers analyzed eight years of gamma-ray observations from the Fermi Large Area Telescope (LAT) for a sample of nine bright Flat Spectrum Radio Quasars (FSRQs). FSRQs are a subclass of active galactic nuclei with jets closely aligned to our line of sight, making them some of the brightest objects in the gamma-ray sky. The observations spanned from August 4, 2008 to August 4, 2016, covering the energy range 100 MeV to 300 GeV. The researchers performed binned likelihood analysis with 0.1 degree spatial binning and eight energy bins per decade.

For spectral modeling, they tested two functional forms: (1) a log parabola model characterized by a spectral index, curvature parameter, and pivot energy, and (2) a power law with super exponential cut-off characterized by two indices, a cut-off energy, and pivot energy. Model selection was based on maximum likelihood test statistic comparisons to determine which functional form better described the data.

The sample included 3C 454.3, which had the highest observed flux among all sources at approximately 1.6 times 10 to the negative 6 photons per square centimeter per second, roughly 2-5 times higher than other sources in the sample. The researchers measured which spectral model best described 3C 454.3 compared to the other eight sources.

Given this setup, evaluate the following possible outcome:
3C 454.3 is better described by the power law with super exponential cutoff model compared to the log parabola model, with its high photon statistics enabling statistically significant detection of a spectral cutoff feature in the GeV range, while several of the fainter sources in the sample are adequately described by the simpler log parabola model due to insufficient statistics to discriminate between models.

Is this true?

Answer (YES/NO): NO